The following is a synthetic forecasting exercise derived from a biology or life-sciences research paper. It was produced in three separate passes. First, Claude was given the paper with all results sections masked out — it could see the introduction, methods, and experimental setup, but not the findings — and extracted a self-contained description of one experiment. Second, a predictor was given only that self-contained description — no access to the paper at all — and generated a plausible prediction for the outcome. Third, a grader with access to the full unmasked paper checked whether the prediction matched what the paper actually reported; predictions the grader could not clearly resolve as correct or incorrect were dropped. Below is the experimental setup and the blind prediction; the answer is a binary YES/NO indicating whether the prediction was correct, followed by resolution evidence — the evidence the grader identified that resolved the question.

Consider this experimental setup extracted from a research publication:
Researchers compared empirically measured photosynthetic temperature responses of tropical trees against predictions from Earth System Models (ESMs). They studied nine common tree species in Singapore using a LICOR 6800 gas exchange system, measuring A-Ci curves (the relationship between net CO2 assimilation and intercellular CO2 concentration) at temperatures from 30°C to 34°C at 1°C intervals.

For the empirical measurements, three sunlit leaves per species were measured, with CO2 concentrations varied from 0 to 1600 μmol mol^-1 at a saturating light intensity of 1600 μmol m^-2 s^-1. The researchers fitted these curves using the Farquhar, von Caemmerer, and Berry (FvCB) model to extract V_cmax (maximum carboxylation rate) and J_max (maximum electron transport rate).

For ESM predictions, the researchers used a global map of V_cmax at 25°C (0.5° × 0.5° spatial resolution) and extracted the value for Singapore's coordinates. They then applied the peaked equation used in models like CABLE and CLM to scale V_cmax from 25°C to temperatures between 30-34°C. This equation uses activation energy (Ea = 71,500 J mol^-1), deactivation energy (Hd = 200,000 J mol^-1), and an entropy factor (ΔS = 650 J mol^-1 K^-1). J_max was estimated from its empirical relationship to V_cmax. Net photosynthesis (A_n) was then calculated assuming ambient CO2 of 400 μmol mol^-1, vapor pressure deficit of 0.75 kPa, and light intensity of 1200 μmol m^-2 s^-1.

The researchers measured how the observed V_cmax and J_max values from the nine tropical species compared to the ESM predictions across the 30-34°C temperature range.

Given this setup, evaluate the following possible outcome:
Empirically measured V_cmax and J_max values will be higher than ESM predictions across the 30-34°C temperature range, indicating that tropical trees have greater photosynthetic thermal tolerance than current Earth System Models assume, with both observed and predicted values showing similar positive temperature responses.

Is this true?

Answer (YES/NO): NO